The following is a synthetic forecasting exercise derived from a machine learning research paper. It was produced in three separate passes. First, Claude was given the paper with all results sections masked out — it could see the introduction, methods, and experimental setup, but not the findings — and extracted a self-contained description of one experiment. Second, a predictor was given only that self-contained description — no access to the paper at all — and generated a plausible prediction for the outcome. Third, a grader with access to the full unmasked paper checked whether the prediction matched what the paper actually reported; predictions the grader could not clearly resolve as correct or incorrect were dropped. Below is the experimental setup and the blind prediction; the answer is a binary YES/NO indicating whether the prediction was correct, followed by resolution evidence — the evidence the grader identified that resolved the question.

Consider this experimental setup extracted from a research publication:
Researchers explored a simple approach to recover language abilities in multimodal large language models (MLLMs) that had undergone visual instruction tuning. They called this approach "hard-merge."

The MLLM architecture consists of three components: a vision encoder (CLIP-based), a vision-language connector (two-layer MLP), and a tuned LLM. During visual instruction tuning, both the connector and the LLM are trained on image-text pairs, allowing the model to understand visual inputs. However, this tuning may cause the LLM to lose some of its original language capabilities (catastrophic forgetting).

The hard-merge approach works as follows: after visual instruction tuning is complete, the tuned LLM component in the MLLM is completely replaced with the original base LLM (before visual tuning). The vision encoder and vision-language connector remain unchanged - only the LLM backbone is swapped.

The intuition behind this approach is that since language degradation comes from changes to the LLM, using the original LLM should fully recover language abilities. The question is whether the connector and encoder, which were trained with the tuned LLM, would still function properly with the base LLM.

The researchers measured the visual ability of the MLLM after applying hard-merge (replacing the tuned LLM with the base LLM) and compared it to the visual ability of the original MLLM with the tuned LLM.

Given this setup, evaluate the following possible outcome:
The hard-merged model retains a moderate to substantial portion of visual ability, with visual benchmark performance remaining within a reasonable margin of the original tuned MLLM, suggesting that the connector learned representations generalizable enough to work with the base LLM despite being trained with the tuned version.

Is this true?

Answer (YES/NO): NO